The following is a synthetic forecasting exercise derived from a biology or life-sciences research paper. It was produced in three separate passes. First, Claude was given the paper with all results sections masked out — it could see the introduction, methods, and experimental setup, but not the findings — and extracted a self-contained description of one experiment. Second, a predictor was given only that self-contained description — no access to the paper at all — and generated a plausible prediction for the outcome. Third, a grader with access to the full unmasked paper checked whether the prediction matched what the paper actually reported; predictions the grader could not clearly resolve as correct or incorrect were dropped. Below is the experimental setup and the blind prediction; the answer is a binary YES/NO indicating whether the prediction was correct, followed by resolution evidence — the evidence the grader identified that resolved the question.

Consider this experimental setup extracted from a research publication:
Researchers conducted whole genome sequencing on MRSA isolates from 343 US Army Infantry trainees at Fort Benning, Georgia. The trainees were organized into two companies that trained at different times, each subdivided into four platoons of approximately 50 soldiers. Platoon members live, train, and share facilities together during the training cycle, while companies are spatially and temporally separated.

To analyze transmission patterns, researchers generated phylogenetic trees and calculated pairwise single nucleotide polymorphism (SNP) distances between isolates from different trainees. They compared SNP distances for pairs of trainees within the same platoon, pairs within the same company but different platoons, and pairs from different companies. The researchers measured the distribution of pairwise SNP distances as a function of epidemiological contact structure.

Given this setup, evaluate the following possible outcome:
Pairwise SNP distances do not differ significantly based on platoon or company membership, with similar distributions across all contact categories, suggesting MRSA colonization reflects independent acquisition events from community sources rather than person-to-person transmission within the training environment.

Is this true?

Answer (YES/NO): NO